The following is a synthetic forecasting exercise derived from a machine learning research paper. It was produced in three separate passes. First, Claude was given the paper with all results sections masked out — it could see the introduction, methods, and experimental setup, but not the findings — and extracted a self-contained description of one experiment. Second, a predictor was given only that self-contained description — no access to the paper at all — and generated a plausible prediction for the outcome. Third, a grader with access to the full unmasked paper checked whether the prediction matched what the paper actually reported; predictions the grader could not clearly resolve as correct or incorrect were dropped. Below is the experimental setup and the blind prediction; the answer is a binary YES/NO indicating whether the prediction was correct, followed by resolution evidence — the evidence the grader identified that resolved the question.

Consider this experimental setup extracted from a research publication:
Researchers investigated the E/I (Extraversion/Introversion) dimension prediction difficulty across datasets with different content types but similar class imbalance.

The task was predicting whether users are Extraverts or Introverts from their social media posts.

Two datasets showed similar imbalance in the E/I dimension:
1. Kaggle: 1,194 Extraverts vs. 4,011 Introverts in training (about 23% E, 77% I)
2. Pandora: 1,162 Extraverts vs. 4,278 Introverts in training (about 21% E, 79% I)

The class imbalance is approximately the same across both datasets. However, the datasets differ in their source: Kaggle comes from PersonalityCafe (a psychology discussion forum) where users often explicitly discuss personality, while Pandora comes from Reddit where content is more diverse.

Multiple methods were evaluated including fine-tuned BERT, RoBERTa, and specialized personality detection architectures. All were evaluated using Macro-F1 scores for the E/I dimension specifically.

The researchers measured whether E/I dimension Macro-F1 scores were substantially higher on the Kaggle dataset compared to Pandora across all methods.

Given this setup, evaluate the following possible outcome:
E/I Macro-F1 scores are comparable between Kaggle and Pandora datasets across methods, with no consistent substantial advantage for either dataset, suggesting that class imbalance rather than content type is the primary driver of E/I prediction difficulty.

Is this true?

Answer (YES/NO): NO